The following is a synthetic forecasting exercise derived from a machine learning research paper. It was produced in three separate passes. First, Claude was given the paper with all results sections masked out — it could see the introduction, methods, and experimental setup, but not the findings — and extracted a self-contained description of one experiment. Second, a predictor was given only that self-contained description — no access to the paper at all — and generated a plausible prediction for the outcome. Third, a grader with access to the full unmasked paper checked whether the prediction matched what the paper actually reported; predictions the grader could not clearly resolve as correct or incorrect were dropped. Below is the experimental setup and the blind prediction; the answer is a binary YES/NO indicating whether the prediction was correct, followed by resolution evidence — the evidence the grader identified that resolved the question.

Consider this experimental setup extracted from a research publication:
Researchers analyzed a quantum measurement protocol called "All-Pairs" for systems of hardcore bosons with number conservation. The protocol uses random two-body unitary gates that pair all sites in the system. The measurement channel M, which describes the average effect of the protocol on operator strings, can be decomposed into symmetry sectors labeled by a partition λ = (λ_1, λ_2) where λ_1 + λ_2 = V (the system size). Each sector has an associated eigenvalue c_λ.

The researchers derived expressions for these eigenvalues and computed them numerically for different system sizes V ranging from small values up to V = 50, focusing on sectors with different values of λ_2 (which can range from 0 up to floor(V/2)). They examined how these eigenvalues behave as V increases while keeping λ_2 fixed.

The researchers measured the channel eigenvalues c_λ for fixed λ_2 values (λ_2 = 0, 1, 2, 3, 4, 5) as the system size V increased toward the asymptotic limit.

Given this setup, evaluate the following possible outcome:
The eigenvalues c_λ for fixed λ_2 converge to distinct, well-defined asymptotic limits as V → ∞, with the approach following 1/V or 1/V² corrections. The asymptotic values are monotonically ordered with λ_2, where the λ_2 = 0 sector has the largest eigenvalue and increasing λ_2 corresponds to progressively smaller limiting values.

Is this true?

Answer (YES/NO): YES